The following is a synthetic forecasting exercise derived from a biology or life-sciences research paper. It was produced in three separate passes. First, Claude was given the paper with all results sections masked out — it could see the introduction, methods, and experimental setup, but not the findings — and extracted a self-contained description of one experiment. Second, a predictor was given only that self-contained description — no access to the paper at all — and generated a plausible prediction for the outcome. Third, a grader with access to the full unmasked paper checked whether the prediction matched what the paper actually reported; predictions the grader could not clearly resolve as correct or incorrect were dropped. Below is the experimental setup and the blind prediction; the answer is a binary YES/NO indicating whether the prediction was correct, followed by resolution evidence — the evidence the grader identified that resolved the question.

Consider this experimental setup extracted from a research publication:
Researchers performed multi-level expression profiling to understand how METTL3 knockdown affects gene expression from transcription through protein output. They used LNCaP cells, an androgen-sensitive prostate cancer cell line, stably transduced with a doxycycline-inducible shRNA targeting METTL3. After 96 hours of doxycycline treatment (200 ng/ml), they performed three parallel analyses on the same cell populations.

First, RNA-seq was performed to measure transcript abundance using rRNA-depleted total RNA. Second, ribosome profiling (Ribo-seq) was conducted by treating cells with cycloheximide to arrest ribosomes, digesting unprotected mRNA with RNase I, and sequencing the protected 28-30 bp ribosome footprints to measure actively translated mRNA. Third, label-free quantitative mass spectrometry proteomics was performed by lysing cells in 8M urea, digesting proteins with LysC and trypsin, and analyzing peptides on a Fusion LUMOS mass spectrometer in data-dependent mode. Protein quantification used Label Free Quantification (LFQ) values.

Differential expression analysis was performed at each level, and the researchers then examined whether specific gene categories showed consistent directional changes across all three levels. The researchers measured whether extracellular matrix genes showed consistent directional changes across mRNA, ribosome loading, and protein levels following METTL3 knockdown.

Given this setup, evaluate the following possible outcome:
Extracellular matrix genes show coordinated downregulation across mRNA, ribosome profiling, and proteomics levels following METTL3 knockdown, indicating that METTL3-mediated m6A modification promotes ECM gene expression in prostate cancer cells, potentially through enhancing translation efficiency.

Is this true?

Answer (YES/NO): NO